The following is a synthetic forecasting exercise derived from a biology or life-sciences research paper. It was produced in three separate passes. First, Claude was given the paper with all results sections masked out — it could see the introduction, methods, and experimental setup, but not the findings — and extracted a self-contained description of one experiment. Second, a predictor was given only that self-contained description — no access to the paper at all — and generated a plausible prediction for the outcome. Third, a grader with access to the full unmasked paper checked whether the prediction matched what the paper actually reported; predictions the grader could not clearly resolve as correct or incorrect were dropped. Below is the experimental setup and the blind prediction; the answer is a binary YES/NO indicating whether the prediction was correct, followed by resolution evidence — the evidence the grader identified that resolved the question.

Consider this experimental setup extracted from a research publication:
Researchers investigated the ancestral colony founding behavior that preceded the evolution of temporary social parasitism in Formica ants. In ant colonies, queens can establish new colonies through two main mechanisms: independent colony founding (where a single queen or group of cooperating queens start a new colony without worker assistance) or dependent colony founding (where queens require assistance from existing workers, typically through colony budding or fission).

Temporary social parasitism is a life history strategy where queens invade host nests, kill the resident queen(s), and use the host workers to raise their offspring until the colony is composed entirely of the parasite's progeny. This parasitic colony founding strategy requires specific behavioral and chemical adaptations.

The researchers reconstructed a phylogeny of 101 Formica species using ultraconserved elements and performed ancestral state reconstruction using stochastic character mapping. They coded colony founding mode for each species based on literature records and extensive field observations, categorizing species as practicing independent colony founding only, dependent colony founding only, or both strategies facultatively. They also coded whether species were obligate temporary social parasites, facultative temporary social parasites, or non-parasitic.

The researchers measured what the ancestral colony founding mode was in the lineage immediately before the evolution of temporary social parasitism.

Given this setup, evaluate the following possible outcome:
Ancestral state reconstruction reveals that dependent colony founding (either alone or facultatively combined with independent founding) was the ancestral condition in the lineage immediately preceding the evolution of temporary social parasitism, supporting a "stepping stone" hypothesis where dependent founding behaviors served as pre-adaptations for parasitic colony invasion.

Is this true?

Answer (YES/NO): NO